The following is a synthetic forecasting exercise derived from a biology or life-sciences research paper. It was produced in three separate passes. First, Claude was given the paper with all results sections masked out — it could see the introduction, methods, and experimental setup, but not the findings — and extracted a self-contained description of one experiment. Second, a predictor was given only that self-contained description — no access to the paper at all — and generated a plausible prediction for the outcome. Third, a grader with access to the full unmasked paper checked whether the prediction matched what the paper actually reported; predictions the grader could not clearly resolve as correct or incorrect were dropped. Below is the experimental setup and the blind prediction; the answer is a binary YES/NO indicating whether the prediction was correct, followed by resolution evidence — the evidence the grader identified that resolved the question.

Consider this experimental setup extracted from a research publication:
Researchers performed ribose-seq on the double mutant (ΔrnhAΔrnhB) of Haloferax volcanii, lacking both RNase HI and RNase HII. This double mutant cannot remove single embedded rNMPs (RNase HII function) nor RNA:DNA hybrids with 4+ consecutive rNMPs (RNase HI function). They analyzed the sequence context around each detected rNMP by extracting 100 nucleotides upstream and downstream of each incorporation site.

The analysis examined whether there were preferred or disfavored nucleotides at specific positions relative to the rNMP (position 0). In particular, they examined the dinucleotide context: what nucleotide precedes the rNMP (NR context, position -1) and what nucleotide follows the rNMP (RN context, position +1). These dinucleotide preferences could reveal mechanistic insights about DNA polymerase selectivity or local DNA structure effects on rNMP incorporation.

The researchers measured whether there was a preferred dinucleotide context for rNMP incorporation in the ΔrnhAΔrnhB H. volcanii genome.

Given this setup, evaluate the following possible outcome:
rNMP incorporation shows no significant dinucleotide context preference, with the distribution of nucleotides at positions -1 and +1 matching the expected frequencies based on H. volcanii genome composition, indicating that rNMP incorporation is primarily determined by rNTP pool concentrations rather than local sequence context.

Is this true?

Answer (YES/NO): NO